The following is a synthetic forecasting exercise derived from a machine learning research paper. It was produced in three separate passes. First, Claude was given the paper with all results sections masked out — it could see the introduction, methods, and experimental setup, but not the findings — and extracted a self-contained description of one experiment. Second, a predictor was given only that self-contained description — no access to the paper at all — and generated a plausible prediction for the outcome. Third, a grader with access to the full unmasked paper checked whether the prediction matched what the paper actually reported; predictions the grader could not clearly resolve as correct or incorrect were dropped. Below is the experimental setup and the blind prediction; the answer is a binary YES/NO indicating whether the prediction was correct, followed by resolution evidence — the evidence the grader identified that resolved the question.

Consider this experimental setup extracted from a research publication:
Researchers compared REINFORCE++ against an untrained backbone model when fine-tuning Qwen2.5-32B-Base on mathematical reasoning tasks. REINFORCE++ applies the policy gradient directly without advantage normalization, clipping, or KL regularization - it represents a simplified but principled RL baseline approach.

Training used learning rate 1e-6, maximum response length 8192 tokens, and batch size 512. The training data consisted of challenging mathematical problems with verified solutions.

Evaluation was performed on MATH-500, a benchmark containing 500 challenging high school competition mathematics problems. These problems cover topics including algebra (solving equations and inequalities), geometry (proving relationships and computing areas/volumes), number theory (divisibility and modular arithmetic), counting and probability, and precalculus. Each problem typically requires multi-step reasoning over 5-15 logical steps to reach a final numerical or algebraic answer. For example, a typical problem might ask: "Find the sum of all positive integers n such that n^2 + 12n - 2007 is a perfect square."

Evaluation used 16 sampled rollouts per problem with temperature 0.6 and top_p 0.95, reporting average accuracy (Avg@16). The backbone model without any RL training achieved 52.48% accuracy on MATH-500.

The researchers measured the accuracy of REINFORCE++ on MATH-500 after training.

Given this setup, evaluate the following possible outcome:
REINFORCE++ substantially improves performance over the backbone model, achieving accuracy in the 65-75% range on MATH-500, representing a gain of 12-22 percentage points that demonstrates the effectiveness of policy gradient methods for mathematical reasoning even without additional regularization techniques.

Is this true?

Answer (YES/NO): NO